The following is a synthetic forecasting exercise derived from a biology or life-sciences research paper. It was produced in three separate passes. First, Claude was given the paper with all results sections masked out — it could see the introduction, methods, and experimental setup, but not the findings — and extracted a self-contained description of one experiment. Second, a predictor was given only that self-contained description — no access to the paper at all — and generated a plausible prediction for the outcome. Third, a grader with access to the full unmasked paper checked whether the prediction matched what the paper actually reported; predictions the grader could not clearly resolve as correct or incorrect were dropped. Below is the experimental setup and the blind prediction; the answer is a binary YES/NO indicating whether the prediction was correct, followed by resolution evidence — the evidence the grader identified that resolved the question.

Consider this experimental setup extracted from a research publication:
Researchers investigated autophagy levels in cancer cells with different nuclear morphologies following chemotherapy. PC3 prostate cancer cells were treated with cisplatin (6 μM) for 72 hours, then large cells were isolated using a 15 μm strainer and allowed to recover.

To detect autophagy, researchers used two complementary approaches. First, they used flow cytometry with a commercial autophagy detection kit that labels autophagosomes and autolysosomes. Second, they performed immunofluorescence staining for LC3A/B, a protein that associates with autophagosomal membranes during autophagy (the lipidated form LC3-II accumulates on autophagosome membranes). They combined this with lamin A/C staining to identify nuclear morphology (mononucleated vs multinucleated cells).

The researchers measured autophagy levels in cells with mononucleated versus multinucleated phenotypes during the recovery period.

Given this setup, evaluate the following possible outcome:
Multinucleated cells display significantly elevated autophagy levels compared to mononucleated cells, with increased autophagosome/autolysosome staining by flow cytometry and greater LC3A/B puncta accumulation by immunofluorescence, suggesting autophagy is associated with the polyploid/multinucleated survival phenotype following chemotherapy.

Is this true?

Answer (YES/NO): NO